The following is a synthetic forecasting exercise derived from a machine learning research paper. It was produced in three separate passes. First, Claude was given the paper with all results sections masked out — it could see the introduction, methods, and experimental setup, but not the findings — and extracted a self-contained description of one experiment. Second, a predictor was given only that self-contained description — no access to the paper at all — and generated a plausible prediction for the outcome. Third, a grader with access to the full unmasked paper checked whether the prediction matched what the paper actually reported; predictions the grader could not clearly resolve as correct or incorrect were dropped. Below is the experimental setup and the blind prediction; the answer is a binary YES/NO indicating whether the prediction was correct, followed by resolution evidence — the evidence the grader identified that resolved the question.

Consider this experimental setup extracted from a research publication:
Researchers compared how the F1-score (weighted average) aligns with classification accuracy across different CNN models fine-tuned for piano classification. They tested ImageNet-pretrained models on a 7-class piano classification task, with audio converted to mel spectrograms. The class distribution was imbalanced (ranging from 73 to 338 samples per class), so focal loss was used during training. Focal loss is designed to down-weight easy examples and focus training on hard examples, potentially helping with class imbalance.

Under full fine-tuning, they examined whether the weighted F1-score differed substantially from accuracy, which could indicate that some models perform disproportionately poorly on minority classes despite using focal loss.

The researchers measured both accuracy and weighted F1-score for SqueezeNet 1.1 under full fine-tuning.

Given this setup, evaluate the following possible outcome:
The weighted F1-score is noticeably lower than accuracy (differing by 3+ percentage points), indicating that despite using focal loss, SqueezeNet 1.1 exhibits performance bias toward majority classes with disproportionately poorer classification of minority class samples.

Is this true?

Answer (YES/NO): NO